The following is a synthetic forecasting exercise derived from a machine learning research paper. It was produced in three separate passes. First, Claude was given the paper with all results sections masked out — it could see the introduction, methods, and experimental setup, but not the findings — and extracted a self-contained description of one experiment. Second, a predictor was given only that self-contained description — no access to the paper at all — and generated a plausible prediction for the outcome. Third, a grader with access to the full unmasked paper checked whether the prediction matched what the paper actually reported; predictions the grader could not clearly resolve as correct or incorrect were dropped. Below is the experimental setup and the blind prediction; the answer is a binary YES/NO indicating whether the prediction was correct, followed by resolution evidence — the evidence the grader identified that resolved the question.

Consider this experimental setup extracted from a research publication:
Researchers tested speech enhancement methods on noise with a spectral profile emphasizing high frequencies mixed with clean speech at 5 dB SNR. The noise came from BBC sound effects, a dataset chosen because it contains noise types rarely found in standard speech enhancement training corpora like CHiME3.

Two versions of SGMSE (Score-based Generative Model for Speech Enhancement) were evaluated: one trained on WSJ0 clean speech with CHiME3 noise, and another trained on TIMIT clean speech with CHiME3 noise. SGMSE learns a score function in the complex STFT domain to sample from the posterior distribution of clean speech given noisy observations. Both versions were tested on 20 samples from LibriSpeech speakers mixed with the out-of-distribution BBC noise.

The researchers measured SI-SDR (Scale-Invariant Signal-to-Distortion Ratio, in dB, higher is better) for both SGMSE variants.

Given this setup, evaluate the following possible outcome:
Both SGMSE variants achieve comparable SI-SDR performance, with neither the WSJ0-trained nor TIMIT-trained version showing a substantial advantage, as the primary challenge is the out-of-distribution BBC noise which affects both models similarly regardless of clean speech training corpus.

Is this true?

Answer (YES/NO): YES